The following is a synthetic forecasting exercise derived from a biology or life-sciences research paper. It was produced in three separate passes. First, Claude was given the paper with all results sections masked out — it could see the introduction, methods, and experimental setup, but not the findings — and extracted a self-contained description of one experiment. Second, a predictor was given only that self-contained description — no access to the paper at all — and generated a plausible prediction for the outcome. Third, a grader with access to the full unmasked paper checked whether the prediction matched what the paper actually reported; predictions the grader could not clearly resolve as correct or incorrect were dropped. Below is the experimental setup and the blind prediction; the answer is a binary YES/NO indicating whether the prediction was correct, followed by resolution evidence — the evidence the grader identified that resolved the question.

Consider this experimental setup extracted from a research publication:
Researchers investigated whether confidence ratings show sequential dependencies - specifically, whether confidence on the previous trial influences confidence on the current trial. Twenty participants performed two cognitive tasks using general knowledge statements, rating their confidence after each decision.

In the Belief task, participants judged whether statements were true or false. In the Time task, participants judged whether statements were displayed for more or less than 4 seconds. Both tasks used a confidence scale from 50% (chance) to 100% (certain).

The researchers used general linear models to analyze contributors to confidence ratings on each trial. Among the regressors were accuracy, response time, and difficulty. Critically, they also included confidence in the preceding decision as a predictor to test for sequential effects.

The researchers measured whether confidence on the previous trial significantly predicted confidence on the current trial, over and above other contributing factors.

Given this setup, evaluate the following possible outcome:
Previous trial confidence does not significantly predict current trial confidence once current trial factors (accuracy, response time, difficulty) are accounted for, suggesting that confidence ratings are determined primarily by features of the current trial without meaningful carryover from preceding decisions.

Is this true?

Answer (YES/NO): NO